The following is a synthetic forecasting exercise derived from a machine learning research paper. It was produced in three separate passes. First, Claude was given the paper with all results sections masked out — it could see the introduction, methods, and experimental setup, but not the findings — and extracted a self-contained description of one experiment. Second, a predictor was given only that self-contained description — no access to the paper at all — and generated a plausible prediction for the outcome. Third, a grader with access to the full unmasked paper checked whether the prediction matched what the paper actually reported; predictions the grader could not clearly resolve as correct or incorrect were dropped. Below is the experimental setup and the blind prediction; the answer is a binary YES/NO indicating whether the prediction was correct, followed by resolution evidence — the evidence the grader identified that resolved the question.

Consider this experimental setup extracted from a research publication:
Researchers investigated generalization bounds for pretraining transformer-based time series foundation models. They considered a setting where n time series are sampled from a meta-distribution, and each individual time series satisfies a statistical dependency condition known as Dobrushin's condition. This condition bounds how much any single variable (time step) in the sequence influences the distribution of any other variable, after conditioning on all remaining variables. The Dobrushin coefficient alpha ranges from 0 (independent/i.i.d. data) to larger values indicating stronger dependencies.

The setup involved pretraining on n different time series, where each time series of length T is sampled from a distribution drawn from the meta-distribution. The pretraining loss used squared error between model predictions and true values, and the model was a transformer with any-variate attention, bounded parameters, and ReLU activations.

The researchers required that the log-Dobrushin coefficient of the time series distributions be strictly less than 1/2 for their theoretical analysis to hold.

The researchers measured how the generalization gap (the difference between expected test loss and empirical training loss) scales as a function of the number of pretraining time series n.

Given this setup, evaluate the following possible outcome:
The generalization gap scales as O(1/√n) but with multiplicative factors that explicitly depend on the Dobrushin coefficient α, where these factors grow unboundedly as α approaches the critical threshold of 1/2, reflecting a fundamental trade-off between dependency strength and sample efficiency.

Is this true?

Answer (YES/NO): NO